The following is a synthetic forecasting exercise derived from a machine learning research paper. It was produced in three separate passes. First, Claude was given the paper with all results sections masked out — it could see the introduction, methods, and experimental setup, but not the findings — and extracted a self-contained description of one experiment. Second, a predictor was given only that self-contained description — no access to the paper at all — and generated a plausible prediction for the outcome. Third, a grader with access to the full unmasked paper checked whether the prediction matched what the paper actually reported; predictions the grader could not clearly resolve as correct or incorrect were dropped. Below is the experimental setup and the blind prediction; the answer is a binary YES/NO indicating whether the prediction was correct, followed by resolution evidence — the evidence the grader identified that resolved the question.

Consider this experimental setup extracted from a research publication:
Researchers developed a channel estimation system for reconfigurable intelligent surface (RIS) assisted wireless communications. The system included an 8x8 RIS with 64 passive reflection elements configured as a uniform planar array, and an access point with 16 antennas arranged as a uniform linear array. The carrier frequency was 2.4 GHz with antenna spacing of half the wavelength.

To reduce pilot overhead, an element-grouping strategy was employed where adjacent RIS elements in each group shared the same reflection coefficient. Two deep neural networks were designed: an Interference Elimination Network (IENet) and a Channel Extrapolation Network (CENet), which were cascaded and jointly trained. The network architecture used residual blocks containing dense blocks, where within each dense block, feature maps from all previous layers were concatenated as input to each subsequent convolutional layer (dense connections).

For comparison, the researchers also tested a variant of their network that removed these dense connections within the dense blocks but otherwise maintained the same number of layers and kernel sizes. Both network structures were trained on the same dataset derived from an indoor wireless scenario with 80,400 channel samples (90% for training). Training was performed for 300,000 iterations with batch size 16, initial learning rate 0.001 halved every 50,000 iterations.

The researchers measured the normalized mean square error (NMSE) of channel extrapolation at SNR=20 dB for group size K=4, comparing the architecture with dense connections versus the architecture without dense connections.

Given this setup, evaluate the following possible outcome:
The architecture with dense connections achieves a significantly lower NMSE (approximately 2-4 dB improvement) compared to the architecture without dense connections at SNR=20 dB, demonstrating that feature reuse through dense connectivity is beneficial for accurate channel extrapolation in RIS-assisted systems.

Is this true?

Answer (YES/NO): NO